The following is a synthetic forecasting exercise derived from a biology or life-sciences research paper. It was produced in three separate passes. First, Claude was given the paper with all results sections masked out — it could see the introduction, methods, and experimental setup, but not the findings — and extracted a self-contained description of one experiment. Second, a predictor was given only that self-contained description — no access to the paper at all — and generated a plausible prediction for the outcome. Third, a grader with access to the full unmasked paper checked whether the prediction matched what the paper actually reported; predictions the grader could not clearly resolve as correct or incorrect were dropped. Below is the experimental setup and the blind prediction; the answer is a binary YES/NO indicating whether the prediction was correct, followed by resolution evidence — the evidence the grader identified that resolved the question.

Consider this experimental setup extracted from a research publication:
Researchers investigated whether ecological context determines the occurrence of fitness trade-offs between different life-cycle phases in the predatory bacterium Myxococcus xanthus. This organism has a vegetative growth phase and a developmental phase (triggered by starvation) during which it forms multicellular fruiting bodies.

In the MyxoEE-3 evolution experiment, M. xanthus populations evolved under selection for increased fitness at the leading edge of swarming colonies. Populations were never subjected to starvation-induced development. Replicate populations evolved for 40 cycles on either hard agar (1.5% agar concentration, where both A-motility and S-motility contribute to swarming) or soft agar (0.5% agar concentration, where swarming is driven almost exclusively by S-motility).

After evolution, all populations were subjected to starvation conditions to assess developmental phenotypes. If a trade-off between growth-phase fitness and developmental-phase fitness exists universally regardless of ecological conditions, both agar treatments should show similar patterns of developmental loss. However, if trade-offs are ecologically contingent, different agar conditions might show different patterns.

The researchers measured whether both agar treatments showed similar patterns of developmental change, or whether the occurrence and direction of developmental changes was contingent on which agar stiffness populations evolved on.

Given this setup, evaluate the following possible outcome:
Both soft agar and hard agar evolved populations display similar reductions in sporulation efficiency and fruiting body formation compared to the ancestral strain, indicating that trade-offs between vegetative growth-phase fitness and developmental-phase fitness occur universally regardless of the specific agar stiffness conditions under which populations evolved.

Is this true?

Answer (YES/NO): NO